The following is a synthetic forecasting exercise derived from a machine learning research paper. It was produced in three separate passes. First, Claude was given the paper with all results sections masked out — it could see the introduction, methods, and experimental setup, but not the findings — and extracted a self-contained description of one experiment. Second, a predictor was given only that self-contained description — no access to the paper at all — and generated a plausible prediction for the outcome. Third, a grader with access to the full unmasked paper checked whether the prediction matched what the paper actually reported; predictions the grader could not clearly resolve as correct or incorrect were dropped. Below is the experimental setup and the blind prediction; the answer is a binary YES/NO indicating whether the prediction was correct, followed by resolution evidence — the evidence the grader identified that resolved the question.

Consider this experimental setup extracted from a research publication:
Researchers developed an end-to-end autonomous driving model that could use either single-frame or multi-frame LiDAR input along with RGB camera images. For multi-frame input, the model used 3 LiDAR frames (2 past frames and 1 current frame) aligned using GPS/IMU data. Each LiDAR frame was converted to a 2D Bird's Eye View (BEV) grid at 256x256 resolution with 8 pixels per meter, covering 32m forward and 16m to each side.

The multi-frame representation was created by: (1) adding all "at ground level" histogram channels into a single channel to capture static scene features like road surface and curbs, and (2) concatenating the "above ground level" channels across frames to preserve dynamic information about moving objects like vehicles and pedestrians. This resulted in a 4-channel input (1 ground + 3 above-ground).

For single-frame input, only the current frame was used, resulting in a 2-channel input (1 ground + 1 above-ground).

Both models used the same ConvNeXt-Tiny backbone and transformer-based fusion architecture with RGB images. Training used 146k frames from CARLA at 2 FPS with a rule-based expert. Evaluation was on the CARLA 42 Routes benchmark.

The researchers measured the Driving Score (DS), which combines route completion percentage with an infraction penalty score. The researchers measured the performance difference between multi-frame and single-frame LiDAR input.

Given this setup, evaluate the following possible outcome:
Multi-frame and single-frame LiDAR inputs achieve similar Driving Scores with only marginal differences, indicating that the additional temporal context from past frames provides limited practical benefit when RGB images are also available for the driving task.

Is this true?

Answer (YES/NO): NO